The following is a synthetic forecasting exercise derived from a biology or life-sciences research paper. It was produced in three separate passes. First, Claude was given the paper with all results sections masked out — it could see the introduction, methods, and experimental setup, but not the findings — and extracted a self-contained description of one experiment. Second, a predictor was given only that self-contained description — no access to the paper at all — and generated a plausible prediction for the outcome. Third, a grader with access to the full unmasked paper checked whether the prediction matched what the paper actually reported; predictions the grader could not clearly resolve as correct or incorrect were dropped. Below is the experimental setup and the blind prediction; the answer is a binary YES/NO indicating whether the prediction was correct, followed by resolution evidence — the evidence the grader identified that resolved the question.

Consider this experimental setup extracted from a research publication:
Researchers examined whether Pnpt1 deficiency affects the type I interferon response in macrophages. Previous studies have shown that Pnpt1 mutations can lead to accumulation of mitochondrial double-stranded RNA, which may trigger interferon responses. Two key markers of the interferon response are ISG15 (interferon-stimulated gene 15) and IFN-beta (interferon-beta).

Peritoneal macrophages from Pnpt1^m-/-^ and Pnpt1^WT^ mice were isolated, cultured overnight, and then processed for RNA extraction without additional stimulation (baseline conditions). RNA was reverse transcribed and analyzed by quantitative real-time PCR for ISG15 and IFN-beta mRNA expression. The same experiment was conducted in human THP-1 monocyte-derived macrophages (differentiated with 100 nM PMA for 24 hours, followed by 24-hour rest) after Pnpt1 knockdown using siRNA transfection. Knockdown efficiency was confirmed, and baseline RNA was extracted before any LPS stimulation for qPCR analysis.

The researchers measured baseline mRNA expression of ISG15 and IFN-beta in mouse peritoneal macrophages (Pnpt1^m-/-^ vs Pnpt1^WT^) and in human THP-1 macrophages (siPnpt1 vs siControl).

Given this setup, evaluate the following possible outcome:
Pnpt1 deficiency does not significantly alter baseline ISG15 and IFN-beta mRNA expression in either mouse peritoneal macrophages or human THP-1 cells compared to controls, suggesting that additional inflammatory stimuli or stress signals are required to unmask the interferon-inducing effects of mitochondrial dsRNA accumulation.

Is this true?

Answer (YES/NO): YES